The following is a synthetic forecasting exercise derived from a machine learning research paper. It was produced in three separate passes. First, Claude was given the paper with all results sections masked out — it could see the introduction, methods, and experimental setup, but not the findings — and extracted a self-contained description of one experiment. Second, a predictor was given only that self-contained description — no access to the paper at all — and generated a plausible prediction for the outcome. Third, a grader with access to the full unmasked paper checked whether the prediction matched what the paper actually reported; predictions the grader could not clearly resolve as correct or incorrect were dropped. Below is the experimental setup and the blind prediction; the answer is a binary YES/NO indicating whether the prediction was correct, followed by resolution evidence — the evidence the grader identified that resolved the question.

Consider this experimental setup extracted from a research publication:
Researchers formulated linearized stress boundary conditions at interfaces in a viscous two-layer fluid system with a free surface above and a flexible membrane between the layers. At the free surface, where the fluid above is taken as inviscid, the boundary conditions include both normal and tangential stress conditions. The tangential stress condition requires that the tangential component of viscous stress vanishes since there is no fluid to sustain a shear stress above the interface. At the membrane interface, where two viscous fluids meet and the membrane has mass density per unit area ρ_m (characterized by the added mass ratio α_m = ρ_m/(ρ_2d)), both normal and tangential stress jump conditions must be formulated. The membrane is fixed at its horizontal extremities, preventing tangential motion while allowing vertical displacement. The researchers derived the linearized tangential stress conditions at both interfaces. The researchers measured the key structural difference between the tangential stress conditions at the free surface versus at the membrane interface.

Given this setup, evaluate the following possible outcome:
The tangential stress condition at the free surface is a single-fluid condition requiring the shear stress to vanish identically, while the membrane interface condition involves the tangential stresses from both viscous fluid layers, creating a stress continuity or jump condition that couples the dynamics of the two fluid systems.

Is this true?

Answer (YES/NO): YES